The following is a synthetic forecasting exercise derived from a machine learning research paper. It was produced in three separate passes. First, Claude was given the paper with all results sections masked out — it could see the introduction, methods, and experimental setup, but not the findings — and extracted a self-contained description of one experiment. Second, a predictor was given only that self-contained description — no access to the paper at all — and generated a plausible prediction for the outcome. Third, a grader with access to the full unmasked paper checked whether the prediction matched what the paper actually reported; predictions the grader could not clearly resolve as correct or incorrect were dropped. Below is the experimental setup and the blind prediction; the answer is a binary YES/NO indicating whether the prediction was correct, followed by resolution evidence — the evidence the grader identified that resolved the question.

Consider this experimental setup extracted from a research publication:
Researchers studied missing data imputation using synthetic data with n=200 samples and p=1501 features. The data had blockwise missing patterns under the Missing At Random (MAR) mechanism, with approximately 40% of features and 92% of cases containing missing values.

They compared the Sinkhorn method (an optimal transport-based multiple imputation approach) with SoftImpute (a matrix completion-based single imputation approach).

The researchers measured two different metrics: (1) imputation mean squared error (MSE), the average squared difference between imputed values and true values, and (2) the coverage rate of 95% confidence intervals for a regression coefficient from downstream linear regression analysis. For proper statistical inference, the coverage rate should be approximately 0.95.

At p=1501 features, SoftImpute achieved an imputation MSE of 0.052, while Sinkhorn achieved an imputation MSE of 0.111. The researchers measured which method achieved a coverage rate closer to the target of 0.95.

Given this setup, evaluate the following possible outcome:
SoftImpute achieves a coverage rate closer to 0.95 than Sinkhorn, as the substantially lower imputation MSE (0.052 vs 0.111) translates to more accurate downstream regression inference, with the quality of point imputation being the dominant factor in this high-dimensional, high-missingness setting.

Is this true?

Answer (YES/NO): NO